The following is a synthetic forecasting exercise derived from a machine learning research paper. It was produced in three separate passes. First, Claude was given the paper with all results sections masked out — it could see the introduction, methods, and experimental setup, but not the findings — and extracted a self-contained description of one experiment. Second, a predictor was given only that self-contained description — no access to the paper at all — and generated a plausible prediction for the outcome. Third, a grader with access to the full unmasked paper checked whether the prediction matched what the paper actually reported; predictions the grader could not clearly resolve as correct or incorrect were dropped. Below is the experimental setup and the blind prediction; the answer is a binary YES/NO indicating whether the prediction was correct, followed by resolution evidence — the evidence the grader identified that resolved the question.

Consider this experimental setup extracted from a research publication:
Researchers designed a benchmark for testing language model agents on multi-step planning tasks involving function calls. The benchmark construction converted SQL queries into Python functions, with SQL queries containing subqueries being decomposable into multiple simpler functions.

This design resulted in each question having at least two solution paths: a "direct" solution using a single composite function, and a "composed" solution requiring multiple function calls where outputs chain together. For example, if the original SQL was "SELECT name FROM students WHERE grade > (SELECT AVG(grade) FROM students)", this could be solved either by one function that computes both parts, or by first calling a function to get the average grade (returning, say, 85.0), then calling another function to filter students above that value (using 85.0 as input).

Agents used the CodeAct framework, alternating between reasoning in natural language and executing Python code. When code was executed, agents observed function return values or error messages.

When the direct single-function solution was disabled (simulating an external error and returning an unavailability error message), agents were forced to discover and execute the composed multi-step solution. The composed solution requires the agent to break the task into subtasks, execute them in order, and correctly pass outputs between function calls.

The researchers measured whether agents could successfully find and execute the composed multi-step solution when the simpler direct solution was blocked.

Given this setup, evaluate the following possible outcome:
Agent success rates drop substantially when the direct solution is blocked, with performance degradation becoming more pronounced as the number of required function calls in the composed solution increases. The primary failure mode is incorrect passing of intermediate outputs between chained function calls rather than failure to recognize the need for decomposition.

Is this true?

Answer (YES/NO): NO